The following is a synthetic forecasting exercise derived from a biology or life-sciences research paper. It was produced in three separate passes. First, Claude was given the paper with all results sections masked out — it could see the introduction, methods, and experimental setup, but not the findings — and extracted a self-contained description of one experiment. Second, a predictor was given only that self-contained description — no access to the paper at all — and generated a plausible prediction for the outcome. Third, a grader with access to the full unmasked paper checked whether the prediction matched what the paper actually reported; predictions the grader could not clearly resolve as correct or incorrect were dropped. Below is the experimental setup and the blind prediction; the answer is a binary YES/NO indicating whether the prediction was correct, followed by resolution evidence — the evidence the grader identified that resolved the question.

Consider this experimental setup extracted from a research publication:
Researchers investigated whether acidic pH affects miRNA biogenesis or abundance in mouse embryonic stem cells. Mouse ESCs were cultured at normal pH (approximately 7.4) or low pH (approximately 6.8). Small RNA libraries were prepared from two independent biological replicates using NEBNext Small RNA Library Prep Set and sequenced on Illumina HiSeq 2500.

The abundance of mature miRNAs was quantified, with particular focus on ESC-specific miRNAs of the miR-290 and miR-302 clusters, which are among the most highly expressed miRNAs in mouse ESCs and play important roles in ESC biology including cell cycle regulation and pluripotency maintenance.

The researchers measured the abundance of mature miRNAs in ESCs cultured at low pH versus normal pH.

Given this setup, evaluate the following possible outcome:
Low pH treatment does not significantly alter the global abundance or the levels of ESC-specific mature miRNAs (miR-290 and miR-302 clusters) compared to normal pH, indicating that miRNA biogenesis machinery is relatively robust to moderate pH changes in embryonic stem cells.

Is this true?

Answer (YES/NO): YES